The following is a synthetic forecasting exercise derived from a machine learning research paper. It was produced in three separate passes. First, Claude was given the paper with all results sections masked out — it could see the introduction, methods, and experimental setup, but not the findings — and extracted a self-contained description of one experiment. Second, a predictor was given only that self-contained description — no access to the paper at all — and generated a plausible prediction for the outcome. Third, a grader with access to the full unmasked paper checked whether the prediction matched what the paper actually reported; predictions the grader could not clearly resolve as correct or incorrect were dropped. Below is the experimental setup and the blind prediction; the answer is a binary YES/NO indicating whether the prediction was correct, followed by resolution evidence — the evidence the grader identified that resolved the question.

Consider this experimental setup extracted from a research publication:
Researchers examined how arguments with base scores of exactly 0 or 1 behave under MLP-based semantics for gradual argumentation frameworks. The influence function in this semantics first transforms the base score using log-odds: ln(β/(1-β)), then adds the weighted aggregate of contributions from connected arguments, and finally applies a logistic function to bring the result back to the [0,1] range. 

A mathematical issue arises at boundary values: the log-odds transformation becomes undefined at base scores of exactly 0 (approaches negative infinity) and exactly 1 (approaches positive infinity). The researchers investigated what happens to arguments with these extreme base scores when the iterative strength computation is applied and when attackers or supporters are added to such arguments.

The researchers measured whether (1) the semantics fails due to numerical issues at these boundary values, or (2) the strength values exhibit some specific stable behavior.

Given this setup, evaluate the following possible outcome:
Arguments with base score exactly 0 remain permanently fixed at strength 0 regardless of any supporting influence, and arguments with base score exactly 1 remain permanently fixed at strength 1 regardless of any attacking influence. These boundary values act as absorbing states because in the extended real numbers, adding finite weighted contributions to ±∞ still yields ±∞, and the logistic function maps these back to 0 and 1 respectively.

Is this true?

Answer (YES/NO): YES